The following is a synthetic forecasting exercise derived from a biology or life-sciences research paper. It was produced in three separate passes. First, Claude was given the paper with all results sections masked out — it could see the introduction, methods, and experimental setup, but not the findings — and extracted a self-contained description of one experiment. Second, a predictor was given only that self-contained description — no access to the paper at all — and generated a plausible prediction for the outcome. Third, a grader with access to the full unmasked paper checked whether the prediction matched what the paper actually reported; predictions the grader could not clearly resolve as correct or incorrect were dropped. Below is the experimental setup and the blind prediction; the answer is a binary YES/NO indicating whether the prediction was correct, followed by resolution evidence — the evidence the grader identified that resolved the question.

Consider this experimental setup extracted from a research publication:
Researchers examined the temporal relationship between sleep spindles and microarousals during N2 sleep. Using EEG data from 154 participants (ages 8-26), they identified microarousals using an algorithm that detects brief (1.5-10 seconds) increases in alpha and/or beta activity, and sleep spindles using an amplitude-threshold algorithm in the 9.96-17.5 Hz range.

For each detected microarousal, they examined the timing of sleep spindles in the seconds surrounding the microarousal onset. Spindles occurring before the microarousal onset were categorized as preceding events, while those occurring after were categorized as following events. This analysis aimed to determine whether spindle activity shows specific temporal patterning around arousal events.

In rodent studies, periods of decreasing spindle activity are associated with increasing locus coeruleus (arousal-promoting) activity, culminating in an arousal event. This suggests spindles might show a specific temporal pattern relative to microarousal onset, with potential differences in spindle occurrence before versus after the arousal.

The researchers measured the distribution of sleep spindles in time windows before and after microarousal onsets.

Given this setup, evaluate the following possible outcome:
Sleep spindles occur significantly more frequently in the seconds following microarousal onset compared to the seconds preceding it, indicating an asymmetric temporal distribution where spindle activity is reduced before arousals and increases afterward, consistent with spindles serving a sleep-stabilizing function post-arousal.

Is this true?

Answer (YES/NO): YES